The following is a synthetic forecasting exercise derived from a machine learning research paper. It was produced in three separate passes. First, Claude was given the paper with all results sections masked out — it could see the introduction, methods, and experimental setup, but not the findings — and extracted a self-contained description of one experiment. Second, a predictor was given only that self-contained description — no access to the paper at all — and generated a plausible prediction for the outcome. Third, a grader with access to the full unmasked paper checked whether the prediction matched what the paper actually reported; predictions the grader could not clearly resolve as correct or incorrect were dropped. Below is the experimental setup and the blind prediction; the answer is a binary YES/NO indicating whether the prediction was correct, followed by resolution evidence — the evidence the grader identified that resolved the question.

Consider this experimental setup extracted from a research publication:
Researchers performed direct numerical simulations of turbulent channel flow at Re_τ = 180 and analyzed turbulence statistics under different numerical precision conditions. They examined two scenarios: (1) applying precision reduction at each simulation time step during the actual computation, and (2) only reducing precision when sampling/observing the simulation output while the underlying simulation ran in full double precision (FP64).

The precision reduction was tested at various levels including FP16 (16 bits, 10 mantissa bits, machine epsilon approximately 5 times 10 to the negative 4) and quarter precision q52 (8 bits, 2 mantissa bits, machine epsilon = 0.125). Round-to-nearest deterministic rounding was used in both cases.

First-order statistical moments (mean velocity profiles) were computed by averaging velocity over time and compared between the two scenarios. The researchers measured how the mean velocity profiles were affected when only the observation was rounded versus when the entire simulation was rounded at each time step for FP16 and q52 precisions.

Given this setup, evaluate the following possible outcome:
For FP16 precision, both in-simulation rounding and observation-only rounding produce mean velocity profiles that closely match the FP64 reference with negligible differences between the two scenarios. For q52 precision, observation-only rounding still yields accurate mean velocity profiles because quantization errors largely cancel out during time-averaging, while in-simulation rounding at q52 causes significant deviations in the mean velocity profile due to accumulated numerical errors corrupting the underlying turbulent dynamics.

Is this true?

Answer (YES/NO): NO